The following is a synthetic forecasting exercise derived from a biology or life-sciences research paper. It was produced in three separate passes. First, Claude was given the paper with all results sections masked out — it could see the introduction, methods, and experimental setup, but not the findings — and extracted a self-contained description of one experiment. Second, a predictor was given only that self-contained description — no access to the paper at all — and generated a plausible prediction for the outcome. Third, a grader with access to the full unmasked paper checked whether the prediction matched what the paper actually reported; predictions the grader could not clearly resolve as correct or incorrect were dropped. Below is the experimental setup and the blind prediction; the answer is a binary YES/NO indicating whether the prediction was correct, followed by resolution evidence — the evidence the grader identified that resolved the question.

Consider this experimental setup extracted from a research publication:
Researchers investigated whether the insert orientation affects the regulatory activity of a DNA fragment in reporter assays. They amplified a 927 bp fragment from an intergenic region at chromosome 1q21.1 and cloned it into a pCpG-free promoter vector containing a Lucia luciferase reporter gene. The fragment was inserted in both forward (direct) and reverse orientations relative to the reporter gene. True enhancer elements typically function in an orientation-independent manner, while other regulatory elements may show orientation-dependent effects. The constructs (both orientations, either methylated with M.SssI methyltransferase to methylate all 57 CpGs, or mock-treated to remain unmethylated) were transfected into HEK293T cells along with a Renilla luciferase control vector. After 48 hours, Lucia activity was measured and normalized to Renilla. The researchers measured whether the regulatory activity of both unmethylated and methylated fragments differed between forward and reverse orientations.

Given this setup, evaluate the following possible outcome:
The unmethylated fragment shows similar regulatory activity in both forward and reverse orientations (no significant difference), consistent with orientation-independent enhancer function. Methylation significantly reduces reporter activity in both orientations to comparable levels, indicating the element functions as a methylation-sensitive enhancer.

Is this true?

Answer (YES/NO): YES